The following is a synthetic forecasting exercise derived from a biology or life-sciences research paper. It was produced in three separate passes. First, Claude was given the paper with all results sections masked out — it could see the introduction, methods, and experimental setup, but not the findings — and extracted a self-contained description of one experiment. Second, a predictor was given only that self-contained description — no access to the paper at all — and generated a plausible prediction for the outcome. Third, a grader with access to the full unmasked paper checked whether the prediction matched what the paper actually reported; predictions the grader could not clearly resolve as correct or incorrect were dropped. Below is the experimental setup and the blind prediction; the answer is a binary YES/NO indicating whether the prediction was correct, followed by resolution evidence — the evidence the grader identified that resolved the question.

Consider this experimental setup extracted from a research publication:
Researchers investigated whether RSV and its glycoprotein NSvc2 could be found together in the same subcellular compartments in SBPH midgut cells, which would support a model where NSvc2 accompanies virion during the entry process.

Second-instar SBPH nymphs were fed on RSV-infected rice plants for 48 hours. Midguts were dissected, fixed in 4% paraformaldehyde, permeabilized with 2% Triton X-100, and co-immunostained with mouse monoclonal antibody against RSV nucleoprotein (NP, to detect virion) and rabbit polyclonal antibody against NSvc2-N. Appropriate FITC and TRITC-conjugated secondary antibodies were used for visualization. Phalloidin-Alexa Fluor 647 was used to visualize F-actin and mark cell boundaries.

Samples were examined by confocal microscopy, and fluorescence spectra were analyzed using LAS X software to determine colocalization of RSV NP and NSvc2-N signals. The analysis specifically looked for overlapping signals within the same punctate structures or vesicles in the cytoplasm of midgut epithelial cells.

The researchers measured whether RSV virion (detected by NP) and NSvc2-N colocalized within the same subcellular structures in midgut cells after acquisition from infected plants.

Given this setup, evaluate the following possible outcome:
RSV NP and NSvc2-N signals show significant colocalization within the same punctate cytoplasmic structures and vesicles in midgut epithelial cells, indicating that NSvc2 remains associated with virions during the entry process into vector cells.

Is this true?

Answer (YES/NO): YES